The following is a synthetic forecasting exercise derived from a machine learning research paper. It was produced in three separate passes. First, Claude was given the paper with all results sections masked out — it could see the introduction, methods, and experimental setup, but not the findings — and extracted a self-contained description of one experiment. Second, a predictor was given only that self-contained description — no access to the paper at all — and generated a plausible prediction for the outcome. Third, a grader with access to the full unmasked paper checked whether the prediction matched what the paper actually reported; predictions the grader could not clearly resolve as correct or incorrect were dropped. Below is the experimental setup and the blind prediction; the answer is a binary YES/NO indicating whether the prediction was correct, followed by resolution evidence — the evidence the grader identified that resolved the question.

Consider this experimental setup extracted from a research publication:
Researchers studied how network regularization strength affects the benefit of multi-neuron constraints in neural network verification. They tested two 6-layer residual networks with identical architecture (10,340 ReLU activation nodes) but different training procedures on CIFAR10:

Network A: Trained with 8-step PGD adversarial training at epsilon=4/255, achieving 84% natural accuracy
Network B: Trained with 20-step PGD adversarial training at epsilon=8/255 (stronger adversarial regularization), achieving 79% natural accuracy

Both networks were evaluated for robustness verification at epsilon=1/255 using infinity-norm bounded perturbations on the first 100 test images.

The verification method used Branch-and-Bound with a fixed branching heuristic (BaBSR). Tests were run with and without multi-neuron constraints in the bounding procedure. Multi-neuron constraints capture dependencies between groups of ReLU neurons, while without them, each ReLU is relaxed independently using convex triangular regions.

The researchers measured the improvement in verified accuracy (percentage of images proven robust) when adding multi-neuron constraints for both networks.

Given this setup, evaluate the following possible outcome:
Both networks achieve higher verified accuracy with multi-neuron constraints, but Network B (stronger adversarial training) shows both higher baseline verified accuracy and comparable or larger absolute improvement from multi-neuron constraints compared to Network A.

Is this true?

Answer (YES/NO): NO